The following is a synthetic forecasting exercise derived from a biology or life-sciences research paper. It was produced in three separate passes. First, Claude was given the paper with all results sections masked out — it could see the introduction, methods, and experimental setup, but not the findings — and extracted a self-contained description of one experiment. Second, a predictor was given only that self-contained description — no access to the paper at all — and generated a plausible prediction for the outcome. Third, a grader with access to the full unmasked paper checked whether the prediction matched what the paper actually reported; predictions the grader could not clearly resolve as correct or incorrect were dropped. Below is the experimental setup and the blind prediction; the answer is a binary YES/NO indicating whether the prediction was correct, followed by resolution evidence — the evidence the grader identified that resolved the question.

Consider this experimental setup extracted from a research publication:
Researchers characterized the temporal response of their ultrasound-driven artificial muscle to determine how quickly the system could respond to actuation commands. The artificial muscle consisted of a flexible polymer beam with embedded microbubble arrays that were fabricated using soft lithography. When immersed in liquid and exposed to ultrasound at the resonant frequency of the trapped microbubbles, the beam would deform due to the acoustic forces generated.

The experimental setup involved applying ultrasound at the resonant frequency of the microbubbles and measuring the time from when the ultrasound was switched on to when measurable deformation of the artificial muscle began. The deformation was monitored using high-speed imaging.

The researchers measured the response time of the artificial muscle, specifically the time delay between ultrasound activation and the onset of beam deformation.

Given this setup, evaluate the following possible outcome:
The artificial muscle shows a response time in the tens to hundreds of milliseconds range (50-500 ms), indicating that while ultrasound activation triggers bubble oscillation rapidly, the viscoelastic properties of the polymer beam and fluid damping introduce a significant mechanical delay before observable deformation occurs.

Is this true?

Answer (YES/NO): NO